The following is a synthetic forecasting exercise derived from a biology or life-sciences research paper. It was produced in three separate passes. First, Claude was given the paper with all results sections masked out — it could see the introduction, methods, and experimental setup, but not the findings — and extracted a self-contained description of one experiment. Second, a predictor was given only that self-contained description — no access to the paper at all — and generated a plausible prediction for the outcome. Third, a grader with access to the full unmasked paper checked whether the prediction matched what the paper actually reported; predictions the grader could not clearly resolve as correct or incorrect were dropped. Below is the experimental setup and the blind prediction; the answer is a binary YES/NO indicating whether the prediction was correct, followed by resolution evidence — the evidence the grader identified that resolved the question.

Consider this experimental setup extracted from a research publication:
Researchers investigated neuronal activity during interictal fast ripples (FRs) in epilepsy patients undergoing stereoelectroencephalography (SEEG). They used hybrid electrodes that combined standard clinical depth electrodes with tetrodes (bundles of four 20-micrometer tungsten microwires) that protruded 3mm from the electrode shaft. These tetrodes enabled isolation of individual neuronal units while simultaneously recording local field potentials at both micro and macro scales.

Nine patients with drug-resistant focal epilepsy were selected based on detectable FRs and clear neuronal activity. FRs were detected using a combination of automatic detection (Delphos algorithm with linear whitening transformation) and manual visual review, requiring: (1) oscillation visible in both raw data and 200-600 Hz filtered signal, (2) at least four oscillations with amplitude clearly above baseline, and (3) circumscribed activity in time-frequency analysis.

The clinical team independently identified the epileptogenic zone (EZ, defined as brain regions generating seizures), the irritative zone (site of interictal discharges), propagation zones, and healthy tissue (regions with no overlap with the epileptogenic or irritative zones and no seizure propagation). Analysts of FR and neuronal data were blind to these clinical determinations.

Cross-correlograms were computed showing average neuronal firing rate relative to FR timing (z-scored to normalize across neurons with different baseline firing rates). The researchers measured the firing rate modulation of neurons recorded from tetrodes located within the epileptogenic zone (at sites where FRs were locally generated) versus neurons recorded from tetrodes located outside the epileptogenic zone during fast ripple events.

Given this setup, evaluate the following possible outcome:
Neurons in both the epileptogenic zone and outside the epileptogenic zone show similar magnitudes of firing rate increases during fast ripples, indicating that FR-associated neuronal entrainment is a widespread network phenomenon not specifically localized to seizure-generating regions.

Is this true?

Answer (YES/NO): NO